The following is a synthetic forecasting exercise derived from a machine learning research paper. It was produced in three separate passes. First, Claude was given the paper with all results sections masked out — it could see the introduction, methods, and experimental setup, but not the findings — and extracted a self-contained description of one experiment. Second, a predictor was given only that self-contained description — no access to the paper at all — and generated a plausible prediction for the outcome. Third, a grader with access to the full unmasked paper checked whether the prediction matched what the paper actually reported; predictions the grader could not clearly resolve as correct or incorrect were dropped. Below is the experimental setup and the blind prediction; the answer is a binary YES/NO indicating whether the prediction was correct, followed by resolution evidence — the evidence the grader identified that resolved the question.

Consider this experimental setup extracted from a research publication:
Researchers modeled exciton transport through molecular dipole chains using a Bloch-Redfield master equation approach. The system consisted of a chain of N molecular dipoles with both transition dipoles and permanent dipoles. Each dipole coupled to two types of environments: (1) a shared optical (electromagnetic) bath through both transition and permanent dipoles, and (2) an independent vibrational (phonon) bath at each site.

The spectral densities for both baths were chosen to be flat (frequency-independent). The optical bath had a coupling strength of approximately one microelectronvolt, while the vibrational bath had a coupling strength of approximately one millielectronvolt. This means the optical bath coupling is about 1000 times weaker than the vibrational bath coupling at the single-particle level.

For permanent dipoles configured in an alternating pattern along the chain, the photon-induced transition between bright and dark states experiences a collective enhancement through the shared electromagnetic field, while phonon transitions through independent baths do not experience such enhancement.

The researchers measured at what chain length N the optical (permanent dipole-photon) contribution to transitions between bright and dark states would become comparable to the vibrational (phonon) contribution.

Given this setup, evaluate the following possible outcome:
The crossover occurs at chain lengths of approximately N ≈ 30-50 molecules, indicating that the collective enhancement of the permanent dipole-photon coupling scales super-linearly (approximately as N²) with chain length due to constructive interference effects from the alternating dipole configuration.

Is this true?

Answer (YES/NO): NO